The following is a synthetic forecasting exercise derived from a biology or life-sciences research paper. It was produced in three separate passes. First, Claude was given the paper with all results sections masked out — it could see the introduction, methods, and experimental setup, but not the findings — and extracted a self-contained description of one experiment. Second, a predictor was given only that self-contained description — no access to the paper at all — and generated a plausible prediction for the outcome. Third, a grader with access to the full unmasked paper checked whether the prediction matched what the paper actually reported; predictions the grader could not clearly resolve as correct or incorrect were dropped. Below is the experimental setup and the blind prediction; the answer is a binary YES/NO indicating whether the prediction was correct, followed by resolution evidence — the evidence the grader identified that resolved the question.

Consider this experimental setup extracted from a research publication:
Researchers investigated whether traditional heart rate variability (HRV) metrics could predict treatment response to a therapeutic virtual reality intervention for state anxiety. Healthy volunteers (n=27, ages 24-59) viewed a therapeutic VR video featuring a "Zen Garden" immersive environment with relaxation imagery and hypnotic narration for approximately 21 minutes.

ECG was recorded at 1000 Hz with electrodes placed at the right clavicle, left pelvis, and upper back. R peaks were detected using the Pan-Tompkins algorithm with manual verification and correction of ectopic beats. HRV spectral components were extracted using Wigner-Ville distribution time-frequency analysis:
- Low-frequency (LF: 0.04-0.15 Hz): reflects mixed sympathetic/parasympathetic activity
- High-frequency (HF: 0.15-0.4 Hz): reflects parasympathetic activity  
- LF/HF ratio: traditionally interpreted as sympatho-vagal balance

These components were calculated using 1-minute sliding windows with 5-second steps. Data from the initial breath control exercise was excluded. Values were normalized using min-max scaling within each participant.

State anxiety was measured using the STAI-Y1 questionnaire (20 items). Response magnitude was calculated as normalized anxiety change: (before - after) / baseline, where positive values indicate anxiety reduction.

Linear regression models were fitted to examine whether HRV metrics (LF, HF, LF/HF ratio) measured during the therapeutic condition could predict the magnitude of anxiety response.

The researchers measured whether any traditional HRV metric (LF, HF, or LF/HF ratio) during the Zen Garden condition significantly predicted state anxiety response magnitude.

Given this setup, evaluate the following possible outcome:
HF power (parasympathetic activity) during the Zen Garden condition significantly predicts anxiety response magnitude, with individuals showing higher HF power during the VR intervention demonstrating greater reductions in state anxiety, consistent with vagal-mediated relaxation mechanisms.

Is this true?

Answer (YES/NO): NO